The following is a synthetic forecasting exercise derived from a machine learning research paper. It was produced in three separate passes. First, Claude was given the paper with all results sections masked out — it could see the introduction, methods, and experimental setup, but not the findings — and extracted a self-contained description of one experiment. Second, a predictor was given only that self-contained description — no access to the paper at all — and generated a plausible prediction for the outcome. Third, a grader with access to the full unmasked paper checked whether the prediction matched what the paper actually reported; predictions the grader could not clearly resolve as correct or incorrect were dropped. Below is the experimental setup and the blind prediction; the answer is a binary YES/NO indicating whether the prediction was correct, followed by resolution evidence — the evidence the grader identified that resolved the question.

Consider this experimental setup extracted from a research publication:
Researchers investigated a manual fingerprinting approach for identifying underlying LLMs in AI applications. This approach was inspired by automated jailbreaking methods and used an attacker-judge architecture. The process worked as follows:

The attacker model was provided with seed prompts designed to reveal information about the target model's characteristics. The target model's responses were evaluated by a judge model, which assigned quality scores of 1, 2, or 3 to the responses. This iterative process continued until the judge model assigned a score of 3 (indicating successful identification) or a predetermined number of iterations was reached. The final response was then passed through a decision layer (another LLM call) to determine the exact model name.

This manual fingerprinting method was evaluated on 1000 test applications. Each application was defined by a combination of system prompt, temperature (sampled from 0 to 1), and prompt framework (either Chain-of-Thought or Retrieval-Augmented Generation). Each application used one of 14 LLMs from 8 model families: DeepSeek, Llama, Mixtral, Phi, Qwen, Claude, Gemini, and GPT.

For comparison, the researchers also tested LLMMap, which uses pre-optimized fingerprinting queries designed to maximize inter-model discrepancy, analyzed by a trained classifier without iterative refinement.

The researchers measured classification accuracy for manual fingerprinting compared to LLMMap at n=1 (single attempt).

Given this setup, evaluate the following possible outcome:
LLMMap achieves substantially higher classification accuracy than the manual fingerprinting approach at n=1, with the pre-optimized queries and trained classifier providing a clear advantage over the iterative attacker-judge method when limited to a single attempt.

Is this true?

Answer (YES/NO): YES